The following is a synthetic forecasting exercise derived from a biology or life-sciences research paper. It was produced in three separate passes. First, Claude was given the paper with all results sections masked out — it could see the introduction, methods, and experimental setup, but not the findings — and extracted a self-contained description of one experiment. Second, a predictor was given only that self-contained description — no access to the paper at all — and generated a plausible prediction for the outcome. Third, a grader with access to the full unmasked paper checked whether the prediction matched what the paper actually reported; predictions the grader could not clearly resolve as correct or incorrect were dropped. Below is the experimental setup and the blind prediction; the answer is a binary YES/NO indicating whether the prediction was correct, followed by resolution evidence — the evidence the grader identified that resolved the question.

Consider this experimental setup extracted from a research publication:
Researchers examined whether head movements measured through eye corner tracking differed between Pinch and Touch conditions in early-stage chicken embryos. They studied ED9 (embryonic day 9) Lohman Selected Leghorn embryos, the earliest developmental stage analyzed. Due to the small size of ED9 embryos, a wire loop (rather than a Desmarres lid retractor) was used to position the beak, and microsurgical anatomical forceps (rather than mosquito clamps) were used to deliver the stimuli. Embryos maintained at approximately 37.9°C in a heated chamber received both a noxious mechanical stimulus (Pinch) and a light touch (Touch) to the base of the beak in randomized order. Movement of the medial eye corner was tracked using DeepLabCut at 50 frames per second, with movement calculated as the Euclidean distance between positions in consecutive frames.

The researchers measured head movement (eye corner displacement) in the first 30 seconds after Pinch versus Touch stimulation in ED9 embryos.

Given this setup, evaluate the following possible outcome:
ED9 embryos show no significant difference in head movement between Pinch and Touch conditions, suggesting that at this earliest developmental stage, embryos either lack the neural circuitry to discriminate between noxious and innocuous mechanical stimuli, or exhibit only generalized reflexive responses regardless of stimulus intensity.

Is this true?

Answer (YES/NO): YES